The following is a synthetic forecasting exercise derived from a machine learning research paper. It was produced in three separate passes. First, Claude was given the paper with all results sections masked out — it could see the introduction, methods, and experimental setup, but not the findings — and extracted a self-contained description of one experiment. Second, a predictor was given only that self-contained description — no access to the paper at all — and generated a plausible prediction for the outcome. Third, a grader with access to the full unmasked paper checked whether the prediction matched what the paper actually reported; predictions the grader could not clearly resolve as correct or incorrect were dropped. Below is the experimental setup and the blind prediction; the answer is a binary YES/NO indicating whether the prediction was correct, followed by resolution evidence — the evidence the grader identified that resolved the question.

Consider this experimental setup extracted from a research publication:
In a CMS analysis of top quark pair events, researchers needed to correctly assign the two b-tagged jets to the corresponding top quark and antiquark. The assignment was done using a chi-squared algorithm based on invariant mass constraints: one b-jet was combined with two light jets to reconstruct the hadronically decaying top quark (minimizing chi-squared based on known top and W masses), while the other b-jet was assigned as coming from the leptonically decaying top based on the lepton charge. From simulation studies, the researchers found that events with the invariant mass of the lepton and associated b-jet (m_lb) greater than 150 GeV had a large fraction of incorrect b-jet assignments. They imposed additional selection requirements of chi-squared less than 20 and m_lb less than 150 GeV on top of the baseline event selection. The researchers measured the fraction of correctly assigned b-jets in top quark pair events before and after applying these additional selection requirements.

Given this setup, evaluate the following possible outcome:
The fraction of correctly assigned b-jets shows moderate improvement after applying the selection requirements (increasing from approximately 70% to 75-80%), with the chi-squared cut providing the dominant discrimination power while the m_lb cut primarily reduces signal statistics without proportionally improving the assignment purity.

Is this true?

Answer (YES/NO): NO